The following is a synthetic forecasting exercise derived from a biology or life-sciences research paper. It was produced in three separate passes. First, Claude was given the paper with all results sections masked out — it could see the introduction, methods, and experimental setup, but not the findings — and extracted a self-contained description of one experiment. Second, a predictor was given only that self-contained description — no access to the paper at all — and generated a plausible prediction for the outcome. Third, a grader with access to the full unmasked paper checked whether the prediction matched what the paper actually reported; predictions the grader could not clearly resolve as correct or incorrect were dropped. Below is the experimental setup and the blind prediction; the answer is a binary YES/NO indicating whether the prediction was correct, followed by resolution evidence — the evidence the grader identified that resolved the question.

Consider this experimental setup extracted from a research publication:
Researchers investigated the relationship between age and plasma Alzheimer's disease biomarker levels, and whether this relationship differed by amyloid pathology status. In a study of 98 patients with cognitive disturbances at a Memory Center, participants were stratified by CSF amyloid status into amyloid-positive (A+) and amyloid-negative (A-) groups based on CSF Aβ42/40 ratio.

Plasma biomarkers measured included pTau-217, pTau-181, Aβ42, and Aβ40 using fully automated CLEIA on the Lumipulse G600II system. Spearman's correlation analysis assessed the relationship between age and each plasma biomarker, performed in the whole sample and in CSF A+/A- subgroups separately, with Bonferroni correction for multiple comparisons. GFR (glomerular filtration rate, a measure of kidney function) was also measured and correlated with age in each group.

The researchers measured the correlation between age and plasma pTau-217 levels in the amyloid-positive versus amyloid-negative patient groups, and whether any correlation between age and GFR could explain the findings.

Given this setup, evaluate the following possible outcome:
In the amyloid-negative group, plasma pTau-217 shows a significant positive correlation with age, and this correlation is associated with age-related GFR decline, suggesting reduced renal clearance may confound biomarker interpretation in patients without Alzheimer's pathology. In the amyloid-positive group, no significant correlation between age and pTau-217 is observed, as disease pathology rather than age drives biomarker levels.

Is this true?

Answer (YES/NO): YES